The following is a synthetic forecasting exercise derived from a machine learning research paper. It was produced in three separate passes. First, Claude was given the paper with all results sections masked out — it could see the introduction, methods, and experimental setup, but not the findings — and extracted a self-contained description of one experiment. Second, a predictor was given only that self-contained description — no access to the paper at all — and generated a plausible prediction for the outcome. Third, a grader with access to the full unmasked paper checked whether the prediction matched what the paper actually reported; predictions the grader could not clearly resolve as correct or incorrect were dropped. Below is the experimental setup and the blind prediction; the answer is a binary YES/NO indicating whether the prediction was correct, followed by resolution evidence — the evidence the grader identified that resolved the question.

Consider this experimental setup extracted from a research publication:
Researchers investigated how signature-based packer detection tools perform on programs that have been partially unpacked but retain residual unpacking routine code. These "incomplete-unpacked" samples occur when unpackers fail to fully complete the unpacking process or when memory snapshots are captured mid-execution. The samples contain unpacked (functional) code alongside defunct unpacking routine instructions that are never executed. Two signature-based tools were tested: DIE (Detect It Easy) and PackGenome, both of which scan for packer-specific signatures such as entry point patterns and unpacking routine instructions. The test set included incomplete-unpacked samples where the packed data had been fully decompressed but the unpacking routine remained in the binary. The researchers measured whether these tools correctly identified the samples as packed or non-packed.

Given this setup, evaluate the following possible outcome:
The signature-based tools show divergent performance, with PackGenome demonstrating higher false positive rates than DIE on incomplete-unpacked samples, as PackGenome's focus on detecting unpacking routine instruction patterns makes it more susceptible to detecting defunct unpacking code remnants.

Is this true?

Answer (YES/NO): NO